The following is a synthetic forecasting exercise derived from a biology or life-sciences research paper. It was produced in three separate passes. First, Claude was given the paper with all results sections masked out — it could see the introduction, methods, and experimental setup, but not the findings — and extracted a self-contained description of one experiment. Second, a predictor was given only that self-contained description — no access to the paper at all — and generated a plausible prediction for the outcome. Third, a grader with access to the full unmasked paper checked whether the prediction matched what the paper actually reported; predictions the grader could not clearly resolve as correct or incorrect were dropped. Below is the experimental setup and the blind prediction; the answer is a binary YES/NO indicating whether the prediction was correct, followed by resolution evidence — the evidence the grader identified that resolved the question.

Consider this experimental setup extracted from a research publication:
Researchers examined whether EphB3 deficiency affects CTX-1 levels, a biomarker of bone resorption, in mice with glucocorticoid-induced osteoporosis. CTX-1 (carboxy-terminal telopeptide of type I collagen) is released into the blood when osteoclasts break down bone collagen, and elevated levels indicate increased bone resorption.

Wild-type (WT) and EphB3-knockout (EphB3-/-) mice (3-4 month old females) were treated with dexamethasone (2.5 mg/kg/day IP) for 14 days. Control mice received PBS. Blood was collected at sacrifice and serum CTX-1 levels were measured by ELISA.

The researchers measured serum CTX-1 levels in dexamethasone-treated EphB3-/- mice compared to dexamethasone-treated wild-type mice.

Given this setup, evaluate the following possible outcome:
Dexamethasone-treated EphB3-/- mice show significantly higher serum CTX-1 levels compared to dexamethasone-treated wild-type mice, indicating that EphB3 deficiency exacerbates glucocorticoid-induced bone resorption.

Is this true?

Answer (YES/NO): NO